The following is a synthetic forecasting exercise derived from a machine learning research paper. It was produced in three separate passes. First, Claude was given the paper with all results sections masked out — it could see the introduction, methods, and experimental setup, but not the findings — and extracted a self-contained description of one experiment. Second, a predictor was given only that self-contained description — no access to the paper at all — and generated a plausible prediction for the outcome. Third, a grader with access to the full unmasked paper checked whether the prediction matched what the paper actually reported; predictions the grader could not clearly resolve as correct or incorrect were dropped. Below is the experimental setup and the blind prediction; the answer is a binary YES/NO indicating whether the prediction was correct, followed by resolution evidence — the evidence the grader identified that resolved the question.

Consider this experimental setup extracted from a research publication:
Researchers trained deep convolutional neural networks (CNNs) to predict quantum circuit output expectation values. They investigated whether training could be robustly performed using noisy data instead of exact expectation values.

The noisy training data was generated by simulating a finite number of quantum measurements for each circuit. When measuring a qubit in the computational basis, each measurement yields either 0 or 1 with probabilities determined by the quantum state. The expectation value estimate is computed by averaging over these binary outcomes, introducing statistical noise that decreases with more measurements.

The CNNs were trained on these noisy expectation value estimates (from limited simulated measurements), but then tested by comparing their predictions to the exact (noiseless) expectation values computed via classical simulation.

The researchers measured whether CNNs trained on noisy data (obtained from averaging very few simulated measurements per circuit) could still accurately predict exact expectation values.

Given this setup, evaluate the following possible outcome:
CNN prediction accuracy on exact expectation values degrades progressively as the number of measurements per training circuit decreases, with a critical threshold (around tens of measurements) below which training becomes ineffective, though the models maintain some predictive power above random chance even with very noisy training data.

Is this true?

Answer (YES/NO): NO